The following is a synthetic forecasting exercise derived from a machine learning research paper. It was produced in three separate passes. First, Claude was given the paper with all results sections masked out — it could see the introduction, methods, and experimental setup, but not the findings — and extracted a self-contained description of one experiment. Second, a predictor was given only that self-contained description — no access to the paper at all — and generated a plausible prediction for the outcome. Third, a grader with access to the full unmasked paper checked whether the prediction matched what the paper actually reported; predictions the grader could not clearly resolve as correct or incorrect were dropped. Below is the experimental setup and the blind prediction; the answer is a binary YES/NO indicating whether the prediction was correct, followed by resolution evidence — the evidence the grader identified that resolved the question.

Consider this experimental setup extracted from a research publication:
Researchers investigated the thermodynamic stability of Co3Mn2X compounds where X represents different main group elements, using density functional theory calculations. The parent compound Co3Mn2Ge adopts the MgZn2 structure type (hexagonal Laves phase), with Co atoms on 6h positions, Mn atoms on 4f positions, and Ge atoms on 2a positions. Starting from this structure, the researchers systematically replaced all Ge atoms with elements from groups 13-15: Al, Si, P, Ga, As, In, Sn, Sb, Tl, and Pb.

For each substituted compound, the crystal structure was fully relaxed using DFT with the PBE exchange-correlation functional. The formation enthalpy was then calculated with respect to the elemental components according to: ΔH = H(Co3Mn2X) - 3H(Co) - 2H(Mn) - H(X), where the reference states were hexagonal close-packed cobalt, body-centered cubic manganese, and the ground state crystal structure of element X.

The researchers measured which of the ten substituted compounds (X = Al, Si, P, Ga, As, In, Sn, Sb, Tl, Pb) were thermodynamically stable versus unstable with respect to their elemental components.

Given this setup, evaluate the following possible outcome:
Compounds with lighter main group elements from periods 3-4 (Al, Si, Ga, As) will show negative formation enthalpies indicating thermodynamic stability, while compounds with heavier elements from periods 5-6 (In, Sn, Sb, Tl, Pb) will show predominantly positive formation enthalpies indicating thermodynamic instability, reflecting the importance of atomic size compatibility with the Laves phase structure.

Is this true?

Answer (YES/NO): NO